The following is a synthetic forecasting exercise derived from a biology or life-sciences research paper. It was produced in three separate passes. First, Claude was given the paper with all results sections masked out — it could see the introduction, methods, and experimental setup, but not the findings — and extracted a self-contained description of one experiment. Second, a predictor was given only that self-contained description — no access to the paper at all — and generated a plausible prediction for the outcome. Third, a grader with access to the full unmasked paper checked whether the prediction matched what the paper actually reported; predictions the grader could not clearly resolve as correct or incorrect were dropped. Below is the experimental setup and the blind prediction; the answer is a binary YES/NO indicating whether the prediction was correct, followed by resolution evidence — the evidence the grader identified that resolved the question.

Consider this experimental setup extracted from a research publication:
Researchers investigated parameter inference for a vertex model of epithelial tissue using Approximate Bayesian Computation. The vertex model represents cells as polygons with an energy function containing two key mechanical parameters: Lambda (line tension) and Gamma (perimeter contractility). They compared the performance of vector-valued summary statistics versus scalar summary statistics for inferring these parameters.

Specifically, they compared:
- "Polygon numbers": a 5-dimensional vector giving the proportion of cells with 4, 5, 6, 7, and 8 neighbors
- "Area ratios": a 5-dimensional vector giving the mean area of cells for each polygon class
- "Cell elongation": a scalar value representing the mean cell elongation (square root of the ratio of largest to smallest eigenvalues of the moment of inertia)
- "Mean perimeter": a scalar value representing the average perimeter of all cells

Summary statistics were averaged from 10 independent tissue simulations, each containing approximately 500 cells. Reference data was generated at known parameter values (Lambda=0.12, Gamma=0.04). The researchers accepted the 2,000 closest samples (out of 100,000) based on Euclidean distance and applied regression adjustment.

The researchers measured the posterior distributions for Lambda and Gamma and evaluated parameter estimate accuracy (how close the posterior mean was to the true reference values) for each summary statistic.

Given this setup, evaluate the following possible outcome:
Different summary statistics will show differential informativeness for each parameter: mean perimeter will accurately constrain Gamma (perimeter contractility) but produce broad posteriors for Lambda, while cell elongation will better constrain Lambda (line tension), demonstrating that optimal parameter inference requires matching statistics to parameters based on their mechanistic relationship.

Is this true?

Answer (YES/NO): NO